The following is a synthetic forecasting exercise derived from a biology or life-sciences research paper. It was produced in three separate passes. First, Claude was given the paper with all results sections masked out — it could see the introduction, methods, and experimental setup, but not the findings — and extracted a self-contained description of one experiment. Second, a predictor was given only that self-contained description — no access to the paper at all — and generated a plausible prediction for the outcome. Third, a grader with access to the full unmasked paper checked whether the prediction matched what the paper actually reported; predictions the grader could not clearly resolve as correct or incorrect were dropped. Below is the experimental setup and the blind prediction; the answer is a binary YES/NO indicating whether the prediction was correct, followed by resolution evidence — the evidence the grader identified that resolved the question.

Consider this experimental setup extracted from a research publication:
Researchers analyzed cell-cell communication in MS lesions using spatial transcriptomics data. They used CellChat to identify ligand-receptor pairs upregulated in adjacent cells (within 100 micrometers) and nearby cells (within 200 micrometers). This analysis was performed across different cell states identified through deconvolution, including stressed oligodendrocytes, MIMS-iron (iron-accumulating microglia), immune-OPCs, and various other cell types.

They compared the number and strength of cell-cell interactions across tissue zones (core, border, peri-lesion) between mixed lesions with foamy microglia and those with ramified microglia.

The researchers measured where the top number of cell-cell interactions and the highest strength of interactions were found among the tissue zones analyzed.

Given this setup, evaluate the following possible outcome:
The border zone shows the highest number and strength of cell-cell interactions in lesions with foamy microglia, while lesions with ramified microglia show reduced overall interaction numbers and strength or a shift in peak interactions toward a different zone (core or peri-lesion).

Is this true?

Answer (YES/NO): YES